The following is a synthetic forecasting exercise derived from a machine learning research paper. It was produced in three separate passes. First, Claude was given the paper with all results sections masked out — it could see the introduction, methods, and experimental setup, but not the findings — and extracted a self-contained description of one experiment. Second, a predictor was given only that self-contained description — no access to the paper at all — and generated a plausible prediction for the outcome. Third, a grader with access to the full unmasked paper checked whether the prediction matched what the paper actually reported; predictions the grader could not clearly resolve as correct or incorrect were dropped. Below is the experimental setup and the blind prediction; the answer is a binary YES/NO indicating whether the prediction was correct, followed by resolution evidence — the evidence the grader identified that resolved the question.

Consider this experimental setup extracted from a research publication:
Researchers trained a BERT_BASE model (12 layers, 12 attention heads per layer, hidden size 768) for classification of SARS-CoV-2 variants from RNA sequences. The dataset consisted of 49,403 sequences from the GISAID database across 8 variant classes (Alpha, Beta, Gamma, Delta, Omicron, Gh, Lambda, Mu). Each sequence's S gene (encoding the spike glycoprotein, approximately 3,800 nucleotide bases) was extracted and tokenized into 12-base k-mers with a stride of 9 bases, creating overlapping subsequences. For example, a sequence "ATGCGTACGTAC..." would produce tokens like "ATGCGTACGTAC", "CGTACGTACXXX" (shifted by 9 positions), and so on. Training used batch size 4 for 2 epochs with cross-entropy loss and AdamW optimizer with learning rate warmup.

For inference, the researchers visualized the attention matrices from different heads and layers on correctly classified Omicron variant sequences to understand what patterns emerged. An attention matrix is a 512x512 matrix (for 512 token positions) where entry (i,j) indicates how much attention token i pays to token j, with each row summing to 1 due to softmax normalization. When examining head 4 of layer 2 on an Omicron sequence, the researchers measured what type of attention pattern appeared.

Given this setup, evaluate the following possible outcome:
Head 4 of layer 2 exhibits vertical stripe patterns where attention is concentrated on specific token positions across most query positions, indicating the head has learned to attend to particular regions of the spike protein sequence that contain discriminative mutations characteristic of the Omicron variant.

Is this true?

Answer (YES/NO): NO